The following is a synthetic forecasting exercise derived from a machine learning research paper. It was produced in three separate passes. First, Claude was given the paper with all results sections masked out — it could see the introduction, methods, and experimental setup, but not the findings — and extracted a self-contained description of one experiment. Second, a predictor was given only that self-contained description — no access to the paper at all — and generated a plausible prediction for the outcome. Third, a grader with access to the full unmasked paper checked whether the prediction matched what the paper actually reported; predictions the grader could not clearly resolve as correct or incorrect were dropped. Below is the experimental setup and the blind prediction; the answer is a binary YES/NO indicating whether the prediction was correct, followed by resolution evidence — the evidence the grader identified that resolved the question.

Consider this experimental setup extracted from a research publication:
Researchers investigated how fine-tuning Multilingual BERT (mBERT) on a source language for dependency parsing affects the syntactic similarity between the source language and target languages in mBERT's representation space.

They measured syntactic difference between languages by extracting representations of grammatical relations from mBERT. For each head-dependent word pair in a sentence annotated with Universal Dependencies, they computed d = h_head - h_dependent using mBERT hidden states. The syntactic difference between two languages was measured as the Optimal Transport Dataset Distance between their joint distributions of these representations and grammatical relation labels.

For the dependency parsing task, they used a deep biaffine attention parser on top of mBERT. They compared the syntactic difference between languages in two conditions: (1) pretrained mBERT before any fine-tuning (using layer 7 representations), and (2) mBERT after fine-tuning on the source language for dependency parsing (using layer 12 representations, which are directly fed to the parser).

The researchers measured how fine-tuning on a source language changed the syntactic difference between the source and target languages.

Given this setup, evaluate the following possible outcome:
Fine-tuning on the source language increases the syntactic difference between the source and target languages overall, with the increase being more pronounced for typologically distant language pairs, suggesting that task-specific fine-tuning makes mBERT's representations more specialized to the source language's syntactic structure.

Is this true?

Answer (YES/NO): NO